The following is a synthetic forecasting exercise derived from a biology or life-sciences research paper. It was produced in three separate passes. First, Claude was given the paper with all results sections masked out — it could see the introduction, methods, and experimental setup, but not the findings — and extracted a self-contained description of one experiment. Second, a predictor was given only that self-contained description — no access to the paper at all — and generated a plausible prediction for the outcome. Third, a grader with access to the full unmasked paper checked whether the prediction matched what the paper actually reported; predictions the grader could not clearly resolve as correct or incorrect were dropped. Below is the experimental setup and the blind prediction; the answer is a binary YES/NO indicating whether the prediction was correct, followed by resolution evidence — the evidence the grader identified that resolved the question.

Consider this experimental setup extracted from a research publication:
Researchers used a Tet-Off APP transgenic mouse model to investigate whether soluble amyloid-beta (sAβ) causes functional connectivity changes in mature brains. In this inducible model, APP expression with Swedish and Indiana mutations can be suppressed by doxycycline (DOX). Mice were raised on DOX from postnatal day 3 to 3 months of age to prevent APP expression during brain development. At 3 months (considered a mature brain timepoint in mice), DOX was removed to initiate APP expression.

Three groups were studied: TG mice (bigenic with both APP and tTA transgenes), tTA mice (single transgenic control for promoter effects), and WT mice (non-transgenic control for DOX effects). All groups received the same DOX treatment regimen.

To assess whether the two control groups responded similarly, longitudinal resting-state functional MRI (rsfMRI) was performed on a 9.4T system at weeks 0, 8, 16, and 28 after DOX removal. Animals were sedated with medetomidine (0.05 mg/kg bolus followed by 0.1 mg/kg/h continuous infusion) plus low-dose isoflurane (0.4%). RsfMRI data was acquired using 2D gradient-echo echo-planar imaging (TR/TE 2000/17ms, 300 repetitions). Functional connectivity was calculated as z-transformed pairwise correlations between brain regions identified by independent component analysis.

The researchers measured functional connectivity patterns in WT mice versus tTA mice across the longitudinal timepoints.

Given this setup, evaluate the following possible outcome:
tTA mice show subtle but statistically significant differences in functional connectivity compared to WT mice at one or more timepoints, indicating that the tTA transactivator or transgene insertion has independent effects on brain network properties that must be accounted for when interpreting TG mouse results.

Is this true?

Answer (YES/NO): NO